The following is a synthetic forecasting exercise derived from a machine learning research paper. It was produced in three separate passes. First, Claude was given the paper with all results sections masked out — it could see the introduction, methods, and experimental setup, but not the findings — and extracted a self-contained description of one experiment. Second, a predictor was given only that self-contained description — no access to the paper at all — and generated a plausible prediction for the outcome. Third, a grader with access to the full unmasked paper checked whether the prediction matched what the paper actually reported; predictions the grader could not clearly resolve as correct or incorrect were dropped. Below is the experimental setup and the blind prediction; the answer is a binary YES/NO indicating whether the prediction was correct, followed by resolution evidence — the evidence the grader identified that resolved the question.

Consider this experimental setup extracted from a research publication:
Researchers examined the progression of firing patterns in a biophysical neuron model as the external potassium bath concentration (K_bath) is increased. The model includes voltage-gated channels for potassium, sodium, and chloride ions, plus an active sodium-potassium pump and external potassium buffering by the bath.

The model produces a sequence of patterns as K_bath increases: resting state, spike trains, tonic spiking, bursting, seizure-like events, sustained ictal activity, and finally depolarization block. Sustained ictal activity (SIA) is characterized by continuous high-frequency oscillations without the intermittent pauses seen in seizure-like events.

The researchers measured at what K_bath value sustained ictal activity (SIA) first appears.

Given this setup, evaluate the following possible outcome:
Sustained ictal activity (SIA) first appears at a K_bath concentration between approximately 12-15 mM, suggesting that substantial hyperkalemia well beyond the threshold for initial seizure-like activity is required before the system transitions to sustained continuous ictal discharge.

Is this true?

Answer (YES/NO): NO